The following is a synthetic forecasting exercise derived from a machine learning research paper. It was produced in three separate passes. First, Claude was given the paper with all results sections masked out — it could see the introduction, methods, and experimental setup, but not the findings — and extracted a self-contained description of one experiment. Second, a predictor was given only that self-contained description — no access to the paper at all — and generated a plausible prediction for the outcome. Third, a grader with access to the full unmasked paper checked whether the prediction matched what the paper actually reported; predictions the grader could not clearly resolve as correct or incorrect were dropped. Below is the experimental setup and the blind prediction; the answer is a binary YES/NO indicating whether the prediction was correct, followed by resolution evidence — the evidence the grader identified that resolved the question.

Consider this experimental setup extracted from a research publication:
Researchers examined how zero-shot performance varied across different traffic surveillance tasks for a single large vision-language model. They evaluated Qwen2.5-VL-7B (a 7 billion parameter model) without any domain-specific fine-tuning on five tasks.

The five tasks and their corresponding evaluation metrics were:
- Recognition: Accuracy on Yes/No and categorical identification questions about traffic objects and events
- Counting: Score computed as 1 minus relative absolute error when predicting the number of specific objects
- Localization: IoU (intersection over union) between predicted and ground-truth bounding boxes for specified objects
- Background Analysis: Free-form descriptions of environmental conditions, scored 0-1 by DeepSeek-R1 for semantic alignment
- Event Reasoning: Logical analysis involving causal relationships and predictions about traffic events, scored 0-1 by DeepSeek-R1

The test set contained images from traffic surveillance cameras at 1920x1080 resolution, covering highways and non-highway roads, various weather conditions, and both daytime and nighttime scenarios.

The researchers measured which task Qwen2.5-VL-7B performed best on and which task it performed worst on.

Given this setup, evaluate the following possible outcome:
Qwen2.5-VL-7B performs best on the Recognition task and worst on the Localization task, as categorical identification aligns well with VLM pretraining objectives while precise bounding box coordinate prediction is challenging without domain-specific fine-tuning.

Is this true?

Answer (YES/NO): NO